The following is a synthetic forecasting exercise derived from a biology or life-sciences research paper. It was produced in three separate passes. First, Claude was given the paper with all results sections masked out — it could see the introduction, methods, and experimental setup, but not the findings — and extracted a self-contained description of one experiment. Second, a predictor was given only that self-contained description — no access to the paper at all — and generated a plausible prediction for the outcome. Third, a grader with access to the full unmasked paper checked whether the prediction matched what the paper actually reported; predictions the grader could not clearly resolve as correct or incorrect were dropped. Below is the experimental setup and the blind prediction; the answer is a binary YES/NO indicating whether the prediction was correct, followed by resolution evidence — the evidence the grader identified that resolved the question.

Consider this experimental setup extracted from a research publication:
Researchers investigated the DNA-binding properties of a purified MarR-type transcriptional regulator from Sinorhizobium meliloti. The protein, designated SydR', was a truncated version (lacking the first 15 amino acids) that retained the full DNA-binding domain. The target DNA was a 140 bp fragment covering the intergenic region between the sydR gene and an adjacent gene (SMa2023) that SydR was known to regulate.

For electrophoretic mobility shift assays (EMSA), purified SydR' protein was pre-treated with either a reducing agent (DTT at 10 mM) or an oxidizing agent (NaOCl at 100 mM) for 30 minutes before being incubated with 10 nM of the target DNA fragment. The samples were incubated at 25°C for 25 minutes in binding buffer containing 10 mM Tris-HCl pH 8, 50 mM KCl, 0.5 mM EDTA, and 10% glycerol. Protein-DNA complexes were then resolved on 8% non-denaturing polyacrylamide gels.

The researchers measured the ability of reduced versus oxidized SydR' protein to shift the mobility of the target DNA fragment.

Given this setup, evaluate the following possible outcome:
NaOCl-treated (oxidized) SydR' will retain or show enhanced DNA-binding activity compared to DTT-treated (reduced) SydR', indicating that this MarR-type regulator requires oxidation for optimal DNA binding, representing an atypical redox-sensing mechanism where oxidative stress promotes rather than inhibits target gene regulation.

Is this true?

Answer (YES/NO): NO